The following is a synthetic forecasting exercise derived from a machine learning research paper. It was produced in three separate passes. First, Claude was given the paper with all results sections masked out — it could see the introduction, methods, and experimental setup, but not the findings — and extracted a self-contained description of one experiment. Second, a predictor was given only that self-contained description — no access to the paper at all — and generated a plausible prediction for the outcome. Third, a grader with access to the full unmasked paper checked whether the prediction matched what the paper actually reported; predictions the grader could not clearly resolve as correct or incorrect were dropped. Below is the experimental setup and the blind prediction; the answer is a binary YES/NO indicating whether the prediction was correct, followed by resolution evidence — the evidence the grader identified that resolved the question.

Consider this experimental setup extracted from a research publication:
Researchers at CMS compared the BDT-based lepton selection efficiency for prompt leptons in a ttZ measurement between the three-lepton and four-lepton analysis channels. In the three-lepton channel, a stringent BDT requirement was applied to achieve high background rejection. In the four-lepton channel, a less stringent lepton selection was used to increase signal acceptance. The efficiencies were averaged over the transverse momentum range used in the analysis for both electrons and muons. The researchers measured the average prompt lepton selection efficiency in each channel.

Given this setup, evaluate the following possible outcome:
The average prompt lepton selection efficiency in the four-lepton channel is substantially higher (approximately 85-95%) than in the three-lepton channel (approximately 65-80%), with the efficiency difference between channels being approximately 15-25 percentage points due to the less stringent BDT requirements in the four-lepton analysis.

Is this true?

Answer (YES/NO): NO